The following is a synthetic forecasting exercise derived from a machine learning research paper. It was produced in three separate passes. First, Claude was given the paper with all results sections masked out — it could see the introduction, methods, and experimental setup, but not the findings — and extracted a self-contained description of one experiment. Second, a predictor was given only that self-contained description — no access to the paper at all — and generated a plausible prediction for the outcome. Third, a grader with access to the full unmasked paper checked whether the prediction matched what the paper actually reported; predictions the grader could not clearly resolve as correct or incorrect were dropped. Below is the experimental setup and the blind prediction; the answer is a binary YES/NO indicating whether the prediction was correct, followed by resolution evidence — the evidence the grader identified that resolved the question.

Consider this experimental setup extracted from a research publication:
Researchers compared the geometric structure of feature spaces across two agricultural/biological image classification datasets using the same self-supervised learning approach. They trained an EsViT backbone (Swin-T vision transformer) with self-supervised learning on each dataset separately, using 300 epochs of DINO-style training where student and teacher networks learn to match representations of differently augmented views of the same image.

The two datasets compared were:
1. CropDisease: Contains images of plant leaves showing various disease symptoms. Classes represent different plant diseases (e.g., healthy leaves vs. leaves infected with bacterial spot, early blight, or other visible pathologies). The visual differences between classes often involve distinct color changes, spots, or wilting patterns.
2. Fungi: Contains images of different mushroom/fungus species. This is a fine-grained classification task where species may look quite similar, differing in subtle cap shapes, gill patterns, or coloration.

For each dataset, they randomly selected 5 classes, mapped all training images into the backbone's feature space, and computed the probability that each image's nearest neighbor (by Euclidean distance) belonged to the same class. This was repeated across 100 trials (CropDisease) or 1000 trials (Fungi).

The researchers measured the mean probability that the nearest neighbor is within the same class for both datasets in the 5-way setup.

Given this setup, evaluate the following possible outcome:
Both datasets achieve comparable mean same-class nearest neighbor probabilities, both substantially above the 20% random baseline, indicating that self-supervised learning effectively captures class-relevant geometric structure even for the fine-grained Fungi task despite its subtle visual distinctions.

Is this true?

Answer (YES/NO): NO